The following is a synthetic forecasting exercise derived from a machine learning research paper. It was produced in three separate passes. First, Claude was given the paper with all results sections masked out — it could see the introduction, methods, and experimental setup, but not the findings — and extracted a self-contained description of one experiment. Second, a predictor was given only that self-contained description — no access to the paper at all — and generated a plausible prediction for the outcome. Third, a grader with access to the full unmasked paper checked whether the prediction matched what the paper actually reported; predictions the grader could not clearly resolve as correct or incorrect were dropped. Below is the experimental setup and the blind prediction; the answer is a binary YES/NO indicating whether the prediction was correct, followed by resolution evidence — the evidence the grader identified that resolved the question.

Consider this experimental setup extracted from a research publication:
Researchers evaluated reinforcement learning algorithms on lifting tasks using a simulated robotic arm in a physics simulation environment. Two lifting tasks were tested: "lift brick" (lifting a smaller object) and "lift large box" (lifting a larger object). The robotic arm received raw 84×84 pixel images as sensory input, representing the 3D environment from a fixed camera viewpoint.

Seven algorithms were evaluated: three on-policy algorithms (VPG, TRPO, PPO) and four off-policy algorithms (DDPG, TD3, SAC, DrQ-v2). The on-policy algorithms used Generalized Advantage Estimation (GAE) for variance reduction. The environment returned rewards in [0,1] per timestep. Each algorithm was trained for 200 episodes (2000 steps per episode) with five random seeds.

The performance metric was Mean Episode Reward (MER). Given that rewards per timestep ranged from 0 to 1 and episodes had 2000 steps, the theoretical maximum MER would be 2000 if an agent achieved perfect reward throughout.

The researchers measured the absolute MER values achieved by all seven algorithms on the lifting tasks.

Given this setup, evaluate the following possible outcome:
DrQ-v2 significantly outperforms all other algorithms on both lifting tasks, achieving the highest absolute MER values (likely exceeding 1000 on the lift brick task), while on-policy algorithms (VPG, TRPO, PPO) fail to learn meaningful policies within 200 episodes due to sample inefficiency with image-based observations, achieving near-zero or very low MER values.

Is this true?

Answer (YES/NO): NO